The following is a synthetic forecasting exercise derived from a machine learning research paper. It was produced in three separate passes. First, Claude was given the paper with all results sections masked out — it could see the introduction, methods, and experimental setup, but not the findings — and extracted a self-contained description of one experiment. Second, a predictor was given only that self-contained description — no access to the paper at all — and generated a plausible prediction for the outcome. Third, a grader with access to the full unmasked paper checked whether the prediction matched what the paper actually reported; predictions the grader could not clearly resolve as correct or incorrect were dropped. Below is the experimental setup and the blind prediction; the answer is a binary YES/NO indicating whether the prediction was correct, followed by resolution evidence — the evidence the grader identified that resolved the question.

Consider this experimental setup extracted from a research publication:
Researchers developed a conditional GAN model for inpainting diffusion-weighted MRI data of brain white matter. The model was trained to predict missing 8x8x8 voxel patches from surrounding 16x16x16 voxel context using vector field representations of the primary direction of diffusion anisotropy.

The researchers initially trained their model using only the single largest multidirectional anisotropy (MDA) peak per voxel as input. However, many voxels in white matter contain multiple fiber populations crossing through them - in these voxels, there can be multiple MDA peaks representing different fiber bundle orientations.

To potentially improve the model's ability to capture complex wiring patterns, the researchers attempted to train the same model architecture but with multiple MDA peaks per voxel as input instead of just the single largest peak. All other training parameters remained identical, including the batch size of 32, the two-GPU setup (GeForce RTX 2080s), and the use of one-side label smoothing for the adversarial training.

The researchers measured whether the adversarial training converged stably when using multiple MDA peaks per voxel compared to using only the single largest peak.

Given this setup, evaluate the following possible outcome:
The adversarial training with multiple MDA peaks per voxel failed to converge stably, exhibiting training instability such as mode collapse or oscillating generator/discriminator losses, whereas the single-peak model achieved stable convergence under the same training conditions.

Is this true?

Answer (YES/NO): YES